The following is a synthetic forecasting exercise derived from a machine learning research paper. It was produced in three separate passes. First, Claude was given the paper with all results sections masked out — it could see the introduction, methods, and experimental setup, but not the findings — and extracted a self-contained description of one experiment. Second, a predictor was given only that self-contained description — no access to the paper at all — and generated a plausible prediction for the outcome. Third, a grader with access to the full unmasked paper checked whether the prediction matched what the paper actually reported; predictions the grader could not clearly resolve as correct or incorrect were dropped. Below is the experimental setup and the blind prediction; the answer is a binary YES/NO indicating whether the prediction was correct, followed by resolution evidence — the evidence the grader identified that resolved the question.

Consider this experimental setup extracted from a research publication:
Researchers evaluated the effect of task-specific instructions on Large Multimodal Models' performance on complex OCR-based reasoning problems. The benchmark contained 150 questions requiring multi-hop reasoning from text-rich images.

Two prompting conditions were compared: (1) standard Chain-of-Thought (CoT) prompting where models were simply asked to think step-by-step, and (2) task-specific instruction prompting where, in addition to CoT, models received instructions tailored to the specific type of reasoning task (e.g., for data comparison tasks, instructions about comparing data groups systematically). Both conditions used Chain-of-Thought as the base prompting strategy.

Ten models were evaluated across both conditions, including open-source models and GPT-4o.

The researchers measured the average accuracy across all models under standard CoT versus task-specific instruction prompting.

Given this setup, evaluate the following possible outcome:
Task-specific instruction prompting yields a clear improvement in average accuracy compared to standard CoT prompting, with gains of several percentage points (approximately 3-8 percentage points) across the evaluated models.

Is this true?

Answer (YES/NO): NO